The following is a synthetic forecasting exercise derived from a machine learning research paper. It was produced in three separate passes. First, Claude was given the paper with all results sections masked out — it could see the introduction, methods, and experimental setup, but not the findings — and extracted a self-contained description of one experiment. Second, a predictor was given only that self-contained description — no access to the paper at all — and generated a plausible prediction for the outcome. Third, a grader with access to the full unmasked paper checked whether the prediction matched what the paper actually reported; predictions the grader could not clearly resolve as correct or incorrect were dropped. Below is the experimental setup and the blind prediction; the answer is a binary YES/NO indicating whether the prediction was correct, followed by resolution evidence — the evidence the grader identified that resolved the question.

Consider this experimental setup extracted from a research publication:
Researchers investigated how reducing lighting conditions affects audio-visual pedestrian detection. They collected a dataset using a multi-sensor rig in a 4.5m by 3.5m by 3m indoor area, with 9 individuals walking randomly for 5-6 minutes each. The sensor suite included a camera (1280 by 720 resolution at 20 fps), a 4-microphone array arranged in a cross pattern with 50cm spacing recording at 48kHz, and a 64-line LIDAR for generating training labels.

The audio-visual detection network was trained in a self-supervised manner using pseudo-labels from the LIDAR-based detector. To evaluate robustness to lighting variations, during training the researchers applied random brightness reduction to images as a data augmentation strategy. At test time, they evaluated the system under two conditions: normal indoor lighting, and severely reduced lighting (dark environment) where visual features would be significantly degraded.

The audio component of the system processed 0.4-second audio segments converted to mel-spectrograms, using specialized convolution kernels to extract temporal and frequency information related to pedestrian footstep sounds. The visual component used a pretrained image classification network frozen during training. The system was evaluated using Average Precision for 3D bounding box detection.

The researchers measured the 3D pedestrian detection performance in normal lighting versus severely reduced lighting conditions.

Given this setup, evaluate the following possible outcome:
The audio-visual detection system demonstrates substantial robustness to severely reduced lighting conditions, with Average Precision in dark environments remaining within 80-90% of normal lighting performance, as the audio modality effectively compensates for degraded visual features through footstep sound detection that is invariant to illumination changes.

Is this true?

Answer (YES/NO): NO